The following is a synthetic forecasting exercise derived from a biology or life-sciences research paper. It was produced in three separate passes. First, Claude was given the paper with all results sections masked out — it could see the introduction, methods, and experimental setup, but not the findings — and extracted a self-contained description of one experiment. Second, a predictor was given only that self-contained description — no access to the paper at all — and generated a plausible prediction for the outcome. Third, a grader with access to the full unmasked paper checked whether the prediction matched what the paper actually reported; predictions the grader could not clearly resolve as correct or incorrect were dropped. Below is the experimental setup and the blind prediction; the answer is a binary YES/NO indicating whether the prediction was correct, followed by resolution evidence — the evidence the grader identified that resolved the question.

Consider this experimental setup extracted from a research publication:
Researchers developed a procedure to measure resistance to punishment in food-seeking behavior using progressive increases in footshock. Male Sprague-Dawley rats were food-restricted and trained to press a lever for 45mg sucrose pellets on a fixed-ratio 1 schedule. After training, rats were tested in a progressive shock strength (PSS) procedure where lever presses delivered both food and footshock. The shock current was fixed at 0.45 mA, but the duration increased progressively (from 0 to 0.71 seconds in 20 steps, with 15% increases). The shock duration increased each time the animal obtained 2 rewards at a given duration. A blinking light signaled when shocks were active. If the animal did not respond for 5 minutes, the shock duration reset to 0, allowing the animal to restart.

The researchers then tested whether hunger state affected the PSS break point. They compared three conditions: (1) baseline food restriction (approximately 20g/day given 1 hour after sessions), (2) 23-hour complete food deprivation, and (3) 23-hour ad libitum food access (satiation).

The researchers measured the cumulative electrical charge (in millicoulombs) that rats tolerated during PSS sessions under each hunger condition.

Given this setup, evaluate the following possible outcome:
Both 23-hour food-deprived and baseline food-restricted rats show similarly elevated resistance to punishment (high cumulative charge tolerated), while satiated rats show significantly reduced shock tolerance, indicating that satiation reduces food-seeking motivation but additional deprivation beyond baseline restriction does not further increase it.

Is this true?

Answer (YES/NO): NO